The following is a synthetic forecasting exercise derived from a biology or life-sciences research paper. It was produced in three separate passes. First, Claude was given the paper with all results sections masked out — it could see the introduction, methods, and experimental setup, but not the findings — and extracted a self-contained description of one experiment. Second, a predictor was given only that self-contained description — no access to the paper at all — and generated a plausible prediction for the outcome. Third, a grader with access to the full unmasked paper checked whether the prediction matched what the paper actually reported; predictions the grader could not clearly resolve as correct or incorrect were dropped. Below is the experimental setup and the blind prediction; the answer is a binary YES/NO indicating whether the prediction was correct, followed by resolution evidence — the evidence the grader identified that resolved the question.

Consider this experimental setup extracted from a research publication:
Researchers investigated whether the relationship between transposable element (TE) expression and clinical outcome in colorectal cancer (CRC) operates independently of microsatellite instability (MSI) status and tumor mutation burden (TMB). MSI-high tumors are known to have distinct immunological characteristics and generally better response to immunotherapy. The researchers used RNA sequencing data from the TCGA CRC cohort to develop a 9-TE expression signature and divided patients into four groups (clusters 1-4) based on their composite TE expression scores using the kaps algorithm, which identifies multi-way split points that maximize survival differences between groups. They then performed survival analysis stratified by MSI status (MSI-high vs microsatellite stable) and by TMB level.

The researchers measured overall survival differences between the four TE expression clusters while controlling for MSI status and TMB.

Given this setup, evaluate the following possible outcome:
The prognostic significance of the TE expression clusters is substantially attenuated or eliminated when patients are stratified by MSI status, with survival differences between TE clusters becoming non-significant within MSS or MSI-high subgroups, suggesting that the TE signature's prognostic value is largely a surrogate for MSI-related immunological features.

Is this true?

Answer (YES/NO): NO